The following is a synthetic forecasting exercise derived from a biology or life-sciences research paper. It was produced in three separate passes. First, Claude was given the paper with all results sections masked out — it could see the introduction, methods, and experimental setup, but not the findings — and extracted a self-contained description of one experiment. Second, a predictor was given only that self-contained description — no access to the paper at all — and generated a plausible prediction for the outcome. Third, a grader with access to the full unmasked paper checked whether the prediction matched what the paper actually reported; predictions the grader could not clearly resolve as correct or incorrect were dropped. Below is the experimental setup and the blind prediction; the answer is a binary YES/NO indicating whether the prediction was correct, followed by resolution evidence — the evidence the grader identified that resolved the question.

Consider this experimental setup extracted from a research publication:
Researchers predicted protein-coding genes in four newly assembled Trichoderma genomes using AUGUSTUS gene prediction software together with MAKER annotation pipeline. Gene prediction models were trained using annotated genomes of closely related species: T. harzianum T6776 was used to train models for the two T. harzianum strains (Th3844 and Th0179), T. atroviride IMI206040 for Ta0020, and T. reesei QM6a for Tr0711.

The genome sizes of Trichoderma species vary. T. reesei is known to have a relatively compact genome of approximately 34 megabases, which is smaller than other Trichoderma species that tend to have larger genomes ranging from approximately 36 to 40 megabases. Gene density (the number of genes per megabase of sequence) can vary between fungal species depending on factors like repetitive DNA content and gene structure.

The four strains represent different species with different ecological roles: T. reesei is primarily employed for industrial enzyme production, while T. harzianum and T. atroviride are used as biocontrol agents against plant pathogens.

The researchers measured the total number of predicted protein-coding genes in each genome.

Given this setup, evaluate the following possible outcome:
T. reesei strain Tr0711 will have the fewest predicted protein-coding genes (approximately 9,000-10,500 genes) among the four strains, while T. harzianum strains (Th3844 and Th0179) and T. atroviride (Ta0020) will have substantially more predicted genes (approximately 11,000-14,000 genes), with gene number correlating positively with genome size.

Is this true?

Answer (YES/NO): NO